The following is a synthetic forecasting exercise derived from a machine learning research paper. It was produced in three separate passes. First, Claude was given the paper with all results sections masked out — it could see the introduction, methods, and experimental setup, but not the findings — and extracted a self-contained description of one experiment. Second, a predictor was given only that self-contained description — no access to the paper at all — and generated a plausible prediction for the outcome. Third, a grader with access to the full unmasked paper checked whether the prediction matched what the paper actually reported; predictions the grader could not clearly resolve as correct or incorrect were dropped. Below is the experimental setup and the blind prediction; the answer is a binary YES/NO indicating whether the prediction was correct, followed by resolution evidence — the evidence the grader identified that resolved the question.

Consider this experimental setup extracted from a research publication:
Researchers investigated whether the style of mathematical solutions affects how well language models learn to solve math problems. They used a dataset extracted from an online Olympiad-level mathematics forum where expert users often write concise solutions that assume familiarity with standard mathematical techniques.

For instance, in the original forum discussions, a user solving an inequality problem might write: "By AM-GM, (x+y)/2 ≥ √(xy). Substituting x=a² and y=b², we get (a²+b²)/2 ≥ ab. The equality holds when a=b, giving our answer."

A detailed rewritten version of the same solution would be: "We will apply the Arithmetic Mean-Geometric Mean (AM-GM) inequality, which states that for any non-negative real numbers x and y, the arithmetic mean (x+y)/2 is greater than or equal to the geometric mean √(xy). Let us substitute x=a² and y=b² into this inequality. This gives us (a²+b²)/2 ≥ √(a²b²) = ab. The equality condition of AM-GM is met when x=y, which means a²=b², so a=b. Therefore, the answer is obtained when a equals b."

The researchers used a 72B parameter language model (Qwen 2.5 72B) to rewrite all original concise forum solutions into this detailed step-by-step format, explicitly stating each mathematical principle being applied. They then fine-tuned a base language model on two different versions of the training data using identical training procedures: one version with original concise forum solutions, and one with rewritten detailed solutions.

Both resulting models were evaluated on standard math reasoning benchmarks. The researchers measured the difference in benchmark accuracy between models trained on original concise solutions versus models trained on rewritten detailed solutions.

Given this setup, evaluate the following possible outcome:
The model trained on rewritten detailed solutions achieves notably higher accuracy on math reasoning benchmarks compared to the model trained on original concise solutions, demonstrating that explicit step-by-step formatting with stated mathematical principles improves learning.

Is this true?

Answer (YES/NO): YES